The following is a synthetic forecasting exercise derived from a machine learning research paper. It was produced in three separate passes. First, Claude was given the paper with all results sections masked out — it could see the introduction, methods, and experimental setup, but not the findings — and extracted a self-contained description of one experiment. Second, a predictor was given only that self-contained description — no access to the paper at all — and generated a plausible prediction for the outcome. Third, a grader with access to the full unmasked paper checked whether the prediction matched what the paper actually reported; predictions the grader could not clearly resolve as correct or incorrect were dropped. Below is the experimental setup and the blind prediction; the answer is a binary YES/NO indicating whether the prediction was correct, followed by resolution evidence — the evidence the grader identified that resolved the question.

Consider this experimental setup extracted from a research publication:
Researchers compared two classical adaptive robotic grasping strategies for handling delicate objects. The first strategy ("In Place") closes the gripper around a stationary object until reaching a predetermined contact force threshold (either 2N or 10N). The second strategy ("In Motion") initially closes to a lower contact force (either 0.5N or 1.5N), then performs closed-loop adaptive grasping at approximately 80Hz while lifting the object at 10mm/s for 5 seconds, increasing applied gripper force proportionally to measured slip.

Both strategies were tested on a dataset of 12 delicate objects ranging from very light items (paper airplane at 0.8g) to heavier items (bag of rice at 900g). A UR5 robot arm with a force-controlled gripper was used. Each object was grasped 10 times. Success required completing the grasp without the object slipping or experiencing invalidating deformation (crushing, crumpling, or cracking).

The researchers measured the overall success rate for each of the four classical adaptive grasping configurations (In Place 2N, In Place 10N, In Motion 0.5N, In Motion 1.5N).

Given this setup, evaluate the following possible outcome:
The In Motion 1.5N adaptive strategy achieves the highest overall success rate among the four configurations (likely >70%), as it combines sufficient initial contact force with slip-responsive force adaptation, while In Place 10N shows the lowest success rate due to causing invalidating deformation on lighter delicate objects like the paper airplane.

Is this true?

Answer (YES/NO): NO